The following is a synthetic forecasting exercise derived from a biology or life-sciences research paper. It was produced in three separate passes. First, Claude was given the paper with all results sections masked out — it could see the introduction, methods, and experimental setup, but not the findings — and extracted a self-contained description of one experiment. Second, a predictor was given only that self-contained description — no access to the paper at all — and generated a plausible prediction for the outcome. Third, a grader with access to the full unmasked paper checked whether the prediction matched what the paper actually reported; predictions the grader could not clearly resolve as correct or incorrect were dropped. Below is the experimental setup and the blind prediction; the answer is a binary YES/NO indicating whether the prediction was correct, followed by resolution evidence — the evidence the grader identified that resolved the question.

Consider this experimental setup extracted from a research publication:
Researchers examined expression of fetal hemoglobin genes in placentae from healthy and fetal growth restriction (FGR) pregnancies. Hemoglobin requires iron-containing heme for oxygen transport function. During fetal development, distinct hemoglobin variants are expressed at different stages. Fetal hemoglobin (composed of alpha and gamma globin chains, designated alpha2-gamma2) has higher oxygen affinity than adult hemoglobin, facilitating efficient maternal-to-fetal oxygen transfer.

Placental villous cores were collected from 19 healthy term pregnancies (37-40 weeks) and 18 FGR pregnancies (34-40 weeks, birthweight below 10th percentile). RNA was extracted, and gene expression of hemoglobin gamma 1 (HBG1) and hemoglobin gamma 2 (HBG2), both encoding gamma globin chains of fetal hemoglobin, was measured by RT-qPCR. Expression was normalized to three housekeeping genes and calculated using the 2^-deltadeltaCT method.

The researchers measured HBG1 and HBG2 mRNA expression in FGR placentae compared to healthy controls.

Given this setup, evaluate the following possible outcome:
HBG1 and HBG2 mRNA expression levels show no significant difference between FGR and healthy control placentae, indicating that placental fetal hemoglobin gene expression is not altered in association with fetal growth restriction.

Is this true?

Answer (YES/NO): NO